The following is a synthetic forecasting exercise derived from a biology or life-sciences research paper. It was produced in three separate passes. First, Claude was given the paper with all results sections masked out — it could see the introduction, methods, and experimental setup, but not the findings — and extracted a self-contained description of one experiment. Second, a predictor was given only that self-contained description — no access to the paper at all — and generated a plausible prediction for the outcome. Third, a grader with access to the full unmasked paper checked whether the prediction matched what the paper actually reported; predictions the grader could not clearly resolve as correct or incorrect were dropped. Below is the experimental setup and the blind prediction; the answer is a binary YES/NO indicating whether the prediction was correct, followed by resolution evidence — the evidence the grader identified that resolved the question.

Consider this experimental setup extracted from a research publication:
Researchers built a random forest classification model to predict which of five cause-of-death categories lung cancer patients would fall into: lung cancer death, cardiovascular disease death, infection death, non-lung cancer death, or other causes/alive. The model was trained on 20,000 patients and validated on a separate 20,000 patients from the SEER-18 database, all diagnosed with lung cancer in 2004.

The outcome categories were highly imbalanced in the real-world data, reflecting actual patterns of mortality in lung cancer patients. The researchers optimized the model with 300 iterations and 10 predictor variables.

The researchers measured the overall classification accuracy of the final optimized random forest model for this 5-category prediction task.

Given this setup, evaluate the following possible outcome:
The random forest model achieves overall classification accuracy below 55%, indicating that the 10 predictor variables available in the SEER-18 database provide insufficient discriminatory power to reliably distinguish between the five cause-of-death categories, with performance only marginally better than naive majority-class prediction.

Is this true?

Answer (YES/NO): NO